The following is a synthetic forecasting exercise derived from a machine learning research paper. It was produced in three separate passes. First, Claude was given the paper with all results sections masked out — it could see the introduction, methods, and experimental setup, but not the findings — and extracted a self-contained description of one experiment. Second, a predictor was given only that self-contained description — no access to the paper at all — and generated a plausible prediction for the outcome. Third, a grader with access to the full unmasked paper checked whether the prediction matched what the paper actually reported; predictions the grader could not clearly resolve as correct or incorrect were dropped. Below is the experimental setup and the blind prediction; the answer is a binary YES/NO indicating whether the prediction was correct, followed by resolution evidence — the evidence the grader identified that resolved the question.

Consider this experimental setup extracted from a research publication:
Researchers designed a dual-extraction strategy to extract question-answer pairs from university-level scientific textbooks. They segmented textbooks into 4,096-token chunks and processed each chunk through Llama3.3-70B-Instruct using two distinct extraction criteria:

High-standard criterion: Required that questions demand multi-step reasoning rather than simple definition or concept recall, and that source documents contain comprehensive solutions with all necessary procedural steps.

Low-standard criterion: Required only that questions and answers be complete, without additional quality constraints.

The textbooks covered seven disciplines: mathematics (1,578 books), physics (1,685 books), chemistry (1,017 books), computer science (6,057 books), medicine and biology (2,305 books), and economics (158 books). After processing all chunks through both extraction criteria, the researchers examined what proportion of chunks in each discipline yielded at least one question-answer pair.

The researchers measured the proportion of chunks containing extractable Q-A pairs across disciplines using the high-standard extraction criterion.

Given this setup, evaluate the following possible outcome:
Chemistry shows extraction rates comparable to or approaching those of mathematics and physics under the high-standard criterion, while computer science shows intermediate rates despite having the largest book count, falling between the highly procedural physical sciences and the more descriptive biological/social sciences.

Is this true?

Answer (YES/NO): NO